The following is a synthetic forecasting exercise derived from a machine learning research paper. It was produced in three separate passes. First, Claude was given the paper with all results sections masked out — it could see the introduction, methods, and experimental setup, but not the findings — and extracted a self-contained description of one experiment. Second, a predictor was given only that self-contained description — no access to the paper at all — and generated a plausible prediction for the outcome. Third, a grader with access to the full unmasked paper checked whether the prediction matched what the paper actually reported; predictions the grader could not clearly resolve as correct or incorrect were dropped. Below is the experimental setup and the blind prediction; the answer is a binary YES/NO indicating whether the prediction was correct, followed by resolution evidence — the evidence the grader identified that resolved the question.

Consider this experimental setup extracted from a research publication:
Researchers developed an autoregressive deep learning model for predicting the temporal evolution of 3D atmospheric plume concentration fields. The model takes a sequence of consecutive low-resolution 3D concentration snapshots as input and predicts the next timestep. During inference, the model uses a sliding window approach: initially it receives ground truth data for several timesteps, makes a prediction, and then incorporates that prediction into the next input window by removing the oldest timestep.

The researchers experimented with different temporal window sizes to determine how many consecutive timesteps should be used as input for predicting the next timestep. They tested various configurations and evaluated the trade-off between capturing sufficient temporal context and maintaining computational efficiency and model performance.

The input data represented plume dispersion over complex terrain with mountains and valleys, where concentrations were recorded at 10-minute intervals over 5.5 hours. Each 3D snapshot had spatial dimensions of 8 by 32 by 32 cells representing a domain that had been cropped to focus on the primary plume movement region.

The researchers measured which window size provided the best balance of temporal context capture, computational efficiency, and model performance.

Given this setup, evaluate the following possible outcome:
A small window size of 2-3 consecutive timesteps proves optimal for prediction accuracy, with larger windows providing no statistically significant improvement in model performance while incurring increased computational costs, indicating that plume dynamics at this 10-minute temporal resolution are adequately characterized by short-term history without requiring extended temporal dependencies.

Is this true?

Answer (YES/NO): NO